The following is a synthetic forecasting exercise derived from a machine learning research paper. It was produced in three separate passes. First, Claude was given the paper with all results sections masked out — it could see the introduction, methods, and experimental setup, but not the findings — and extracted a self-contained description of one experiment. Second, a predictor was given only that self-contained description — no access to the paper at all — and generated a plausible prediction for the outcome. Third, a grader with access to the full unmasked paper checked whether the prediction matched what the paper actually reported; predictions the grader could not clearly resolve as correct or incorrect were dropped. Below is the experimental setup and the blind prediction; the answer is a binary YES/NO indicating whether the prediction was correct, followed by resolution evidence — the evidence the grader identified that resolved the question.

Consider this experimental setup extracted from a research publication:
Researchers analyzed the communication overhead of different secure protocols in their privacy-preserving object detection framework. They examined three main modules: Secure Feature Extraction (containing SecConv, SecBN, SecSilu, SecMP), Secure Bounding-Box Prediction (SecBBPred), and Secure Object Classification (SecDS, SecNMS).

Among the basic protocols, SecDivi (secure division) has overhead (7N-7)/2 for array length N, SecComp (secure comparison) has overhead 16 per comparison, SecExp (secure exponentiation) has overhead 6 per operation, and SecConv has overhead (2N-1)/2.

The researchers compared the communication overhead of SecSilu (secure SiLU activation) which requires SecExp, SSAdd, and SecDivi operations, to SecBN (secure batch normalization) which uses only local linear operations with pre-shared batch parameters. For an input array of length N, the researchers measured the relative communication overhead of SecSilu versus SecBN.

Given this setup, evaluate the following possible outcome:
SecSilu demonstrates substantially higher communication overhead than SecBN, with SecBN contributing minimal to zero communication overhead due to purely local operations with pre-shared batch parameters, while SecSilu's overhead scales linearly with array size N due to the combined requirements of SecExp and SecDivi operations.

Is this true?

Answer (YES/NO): YES